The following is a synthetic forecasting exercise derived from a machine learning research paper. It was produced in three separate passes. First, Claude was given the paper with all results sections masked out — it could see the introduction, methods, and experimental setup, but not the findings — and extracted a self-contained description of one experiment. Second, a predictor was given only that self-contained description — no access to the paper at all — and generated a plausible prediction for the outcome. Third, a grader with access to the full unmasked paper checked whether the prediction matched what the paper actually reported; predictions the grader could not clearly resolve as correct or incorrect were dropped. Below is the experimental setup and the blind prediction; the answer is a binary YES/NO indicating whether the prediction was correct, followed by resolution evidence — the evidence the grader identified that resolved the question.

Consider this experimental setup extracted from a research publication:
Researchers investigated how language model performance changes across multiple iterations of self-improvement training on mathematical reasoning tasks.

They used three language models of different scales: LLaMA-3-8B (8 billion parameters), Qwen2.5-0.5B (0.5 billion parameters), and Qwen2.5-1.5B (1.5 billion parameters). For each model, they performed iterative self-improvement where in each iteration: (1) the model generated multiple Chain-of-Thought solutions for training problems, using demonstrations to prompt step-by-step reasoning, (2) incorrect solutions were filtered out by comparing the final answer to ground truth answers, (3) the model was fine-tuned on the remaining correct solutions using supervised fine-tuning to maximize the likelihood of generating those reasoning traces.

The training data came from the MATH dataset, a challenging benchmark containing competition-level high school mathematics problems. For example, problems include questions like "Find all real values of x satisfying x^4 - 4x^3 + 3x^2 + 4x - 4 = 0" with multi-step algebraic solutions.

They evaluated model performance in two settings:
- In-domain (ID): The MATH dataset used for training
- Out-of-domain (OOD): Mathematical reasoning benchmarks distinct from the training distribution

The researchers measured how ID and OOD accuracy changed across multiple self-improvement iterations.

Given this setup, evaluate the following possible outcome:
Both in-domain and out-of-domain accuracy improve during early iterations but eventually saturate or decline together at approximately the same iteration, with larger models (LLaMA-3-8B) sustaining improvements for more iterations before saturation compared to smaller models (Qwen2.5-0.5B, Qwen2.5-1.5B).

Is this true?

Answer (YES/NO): NO